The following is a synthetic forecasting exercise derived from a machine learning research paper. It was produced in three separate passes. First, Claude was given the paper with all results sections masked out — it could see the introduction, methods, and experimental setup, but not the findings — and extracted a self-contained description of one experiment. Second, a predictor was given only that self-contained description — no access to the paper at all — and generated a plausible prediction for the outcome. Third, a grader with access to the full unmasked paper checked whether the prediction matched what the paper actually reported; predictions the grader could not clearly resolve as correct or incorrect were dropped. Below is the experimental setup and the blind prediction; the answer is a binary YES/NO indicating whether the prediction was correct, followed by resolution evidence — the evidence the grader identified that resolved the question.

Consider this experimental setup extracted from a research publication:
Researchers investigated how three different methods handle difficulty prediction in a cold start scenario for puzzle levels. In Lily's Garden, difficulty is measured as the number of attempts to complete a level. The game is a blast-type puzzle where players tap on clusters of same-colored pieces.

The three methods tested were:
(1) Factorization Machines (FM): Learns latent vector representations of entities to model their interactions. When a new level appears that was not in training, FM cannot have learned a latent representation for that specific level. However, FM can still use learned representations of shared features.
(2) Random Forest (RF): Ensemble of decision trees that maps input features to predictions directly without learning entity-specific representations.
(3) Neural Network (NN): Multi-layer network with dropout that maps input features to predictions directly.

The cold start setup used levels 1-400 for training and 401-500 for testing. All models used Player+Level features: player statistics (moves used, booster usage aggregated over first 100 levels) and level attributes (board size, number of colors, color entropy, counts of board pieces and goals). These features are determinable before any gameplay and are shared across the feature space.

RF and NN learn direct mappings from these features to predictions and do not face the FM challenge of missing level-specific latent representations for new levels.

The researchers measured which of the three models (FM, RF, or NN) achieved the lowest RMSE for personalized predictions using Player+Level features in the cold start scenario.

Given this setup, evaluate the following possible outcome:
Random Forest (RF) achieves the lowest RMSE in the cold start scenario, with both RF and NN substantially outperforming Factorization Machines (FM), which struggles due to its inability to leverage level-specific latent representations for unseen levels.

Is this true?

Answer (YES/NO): NO